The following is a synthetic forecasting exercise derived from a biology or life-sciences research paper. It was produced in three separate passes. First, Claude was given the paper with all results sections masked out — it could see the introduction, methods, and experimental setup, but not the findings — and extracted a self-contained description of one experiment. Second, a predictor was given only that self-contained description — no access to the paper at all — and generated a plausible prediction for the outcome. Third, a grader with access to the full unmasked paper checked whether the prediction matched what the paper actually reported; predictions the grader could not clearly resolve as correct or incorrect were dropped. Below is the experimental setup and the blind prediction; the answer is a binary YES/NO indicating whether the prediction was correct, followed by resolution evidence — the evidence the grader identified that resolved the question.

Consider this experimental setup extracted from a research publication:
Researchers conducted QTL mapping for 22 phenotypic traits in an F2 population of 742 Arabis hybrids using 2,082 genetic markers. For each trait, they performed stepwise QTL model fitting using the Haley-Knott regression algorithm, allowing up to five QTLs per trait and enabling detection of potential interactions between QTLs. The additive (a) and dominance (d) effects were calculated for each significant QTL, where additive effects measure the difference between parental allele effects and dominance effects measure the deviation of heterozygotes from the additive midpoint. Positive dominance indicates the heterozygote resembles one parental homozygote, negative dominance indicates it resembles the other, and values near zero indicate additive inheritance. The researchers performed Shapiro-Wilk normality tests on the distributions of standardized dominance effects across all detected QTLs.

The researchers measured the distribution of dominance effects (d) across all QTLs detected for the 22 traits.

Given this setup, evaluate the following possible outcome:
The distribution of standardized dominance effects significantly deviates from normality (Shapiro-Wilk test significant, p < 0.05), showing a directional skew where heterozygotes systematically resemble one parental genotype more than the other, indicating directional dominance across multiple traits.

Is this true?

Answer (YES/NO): NO